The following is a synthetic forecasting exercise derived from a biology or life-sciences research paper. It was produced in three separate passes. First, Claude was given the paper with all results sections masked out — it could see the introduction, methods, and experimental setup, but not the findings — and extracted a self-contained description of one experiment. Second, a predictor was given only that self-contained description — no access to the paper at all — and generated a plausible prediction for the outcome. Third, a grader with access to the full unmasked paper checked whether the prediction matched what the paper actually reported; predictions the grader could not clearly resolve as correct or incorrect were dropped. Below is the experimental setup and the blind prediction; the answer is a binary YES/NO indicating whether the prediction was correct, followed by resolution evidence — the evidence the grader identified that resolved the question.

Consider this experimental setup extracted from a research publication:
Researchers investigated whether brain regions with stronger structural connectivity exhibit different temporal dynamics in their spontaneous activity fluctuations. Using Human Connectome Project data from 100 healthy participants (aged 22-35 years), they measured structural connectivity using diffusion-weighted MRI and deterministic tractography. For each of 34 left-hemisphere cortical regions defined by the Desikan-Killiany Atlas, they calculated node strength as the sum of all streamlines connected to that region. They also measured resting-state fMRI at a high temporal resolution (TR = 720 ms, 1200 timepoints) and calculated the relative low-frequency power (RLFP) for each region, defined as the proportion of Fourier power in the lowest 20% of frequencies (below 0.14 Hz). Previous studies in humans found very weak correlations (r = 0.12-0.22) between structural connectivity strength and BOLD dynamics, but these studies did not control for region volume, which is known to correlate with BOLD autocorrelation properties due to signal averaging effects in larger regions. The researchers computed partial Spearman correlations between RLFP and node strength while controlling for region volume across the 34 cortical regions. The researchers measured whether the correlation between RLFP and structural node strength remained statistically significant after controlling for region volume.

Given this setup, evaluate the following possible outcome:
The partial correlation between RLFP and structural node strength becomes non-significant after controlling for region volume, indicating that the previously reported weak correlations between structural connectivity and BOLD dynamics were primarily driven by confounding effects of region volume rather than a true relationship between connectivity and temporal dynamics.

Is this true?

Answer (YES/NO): NO